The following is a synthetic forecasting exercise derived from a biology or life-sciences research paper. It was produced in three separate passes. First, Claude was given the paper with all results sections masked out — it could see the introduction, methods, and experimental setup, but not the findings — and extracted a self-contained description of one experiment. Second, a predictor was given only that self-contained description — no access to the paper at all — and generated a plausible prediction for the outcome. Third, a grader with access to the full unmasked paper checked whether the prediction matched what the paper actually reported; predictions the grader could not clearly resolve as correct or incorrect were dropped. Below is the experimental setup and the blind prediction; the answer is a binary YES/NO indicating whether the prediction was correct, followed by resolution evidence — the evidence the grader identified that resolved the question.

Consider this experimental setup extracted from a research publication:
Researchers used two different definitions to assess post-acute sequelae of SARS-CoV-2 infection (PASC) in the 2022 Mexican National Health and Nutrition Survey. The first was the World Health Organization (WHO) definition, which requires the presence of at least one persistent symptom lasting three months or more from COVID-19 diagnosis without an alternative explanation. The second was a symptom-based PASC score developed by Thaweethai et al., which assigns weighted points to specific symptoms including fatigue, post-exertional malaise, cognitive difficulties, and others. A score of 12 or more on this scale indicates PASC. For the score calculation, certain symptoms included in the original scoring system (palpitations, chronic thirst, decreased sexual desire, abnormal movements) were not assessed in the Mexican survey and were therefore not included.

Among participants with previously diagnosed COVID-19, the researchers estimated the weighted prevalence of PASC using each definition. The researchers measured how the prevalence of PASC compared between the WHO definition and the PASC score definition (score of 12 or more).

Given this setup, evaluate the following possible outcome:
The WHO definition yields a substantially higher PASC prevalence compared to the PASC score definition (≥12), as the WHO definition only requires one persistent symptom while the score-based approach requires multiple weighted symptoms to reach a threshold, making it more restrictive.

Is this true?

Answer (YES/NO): YES